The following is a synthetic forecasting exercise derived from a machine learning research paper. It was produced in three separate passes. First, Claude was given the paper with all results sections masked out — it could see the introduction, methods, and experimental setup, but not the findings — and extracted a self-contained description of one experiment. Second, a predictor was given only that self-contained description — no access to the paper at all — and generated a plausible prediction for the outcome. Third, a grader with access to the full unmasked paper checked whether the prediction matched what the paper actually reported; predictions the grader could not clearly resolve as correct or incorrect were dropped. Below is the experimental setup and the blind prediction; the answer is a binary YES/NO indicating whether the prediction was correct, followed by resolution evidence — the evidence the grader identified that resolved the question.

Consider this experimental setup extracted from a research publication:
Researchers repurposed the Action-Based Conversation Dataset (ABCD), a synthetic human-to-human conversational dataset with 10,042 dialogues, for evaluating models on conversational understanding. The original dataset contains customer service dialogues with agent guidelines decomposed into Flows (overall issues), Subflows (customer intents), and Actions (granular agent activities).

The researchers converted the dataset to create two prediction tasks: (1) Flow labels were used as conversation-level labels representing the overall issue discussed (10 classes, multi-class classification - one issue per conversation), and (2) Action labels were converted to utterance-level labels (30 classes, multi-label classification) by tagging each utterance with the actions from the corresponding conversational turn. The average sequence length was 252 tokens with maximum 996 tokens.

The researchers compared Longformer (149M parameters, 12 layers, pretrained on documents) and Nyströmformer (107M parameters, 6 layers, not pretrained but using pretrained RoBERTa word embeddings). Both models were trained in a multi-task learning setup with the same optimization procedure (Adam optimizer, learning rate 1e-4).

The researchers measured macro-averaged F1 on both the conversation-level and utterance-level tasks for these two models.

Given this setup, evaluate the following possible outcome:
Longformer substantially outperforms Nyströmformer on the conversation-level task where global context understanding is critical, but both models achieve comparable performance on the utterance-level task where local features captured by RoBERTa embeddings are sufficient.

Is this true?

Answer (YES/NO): NO